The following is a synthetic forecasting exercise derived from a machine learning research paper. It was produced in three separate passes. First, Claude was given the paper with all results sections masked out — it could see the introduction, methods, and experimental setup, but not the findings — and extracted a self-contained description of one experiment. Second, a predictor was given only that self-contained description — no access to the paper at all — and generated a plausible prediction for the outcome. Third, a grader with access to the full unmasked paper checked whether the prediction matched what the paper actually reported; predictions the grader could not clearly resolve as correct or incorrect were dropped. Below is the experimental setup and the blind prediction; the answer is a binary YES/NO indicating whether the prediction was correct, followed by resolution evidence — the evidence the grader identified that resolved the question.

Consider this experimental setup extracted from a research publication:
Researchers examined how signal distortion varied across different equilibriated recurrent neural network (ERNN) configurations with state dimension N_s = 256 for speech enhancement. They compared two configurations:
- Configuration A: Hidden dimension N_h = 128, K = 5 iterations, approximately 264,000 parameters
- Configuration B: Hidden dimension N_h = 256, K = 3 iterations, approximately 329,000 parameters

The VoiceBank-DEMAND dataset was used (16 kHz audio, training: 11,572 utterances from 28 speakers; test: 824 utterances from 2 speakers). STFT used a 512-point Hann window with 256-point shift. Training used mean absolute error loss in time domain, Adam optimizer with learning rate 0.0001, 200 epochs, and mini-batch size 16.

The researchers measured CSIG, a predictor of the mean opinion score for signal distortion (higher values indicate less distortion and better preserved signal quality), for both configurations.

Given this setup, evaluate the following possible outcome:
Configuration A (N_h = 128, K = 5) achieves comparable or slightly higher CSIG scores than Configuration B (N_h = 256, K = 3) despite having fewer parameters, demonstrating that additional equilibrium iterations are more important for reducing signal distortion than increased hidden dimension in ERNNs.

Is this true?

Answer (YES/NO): YES